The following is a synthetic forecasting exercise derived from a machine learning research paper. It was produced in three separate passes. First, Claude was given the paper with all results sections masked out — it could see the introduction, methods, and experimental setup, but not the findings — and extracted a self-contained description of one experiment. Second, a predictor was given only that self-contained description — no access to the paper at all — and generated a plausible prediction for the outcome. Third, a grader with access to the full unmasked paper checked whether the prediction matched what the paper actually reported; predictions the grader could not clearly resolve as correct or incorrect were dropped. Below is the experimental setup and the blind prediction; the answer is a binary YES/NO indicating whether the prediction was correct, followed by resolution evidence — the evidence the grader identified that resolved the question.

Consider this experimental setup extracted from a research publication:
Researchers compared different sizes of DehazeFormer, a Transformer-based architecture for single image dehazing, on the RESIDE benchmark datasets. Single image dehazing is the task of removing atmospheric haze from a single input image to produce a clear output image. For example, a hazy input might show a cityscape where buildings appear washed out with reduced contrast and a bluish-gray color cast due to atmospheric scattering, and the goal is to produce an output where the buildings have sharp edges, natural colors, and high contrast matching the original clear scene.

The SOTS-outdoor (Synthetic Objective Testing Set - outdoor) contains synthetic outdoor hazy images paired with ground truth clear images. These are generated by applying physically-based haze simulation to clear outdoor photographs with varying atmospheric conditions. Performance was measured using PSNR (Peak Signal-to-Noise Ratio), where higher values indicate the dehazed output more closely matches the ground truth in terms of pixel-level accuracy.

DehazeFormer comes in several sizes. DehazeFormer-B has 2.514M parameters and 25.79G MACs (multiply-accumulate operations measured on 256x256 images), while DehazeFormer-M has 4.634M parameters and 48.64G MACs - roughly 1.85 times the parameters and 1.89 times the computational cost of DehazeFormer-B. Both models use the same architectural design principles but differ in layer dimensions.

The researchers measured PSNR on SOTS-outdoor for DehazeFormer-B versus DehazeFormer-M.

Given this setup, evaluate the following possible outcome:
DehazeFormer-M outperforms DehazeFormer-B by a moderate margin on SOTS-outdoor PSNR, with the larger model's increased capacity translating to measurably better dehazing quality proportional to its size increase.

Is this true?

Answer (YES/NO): NO